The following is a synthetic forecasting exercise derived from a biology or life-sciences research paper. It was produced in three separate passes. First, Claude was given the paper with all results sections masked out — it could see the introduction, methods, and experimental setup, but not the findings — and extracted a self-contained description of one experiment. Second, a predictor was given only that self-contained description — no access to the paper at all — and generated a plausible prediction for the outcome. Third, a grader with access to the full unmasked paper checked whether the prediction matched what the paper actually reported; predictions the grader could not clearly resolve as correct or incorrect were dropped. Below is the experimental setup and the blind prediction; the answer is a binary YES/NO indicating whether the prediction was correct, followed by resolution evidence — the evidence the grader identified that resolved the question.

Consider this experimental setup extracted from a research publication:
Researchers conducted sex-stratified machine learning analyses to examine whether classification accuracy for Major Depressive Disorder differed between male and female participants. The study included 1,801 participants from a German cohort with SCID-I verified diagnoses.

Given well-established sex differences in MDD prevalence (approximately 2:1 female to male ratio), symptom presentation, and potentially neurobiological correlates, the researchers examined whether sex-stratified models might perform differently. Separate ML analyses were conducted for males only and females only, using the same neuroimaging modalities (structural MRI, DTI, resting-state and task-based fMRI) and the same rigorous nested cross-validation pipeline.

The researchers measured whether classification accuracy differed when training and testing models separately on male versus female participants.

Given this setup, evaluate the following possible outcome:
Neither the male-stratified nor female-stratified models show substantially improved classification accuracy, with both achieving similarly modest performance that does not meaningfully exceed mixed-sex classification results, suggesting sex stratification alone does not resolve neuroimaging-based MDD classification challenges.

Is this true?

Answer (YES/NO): YES